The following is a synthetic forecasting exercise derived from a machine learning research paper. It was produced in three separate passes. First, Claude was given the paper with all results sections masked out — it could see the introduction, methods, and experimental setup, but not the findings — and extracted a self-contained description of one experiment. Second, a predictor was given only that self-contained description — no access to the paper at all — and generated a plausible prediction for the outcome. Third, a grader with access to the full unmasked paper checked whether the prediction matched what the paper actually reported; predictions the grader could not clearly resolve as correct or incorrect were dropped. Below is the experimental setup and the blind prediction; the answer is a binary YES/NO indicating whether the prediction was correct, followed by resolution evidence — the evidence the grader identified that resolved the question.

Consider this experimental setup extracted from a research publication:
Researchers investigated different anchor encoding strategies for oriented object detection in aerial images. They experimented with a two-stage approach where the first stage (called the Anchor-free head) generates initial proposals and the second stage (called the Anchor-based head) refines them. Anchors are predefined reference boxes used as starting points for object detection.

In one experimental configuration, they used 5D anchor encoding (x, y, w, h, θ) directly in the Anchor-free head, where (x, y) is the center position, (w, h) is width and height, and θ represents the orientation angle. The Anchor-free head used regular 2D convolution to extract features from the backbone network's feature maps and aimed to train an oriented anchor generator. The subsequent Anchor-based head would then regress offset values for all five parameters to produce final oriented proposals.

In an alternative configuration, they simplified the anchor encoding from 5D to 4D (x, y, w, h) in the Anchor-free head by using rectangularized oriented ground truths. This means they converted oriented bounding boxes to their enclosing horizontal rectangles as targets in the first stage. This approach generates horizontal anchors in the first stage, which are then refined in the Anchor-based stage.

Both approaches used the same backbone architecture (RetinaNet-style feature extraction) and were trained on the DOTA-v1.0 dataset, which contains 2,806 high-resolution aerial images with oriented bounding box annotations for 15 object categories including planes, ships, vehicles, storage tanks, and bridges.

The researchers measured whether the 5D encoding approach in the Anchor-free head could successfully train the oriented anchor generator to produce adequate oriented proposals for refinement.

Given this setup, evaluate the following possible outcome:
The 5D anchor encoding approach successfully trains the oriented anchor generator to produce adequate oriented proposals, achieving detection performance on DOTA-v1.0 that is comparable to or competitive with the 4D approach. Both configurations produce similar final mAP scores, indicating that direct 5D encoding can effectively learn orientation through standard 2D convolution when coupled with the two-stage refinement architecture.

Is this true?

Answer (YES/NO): NO